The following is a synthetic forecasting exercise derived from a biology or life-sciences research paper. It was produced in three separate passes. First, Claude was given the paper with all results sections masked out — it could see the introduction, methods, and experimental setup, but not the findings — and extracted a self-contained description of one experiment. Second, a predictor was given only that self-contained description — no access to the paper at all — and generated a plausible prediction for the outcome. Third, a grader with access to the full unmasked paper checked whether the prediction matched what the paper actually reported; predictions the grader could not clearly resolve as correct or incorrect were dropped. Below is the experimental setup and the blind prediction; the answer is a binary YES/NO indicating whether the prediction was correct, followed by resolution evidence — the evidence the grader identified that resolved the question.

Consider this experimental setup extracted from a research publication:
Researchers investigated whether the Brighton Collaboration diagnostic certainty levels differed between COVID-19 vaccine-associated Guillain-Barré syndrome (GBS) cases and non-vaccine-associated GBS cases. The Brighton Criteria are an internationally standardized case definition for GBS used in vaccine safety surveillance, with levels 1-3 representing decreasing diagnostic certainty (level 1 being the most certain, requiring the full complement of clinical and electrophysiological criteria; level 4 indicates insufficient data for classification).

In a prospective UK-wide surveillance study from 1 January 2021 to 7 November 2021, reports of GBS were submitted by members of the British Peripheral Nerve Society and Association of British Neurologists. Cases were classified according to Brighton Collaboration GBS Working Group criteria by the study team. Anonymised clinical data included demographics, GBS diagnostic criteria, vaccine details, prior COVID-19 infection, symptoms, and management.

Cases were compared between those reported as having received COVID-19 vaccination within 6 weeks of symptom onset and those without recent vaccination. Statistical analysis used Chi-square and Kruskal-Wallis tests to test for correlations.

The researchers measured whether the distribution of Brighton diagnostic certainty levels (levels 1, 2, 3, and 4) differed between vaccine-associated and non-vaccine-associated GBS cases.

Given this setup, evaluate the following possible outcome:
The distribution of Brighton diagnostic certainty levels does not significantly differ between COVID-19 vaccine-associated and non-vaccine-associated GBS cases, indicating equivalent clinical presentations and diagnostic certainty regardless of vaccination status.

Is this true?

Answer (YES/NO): YES